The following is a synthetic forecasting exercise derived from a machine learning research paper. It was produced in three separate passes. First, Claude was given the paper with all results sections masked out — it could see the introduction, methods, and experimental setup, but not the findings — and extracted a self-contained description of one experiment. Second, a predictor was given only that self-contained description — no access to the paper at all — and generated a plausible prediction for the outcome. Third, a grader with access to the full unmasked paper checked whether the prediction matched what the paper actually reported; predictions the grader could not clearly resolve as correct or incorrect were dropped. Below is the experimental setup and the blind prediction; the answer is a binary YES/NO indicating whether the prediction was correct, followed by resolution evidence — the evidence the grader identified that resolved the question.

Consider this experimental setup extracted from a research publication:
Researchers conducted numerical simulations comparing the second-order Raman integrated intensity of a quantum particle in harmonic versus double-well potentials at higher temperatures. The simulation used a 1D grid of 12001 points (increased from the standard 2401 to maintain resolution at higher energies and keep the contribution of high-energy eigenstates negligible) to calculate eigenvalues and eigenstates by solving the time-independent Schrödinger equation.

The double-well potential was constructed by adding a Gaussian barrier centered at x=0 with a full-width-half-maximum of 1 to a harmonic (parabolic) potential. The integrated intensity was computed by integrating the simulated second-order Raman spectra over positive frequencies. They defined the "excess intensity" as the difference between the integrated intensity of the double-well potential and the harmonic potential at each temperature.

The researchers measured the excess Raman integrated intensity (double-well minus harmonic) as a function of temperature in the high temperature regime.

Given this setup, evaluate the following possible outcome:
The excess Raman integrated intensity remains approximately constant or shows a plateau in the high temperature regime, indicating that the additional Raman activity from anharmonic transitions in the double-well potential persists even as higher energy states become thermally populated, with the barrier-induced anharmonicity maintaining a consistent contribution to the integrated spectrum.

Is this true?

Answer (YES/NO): NO